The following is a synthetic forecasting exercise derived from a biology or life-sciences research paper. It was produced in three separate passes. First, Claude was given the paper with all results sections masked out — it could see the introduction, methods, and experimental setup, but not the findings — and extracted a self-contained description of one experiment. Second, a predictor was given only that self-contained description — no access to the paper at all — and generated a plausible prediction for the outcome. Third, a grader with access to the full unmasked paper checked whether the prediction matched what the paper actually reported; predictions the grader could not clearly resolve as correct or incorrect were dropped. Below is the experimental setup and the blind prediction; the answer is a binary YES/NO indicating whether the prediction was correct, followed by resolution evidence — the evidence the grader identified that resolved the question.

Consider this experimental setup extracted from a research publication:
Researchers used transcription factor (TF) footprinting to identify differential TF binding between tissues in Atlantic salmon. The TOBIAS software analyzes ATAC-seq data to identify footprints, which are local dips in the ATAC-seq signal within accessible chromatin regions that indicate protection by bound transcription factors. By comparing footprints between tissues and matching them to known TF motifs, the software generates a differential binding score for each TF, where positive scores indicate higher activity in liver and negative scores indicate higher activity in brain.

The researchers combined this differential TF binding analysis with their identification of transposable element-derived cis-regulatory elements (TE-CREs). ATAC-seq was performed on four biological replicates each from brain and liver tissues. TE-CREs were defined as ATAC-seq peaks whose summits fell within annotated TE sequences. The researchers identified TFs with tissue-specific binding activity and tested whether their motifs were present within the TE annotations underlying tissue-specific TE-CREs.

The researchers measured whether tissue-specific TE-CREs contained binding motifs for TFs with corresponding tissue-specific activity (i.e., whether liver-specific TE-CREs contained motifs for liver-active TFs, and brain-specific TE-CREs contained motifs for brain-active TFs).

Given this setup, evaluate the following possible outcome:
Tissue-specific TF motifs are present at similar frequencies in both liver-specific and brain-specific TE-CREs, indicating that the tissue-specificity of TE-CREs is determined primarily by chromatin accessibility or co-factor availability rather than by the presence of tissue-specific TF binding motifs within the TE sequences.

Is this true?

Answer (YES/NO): NO